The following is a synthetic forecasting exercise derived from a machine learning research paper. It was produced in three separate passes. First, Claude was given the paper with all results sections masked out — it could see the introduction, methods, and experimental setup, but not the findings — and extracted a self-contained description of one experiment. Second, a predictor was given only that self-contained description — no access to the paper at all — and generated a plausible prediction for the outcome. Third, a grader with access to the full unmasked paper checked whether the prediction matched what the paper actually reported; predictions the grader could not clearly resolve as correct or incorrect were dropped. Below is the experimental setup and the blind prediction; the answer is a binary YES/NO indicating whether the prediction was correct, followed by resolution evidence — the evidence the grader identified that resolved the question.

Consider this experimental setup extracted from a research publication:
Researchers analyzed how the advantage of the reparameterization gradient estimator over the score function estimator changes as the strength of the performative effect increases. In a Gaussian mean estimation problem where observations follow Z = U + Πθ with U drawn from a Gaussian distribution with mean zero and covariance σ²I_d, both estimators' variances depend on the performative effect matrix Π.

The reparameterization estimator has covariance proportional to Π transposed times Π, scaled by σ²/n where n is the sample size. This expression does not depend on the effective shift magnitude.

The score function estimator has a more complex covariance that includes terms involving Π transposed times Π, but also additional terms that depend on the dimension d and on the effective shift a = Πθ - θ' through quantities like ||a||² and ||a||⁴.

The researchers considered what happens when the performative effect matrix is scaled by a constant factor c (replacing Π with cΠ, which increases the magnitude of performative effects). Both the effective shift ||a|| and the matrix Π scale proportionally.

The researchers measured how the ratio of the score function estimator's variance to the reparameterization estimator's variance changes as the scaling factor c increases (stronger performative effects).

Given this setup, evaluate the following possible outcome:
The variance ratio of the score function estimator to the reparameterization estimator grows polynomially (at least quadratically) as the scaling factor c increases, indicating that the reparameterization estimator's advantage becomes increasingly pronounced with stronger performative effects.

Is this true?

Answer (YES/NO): YES